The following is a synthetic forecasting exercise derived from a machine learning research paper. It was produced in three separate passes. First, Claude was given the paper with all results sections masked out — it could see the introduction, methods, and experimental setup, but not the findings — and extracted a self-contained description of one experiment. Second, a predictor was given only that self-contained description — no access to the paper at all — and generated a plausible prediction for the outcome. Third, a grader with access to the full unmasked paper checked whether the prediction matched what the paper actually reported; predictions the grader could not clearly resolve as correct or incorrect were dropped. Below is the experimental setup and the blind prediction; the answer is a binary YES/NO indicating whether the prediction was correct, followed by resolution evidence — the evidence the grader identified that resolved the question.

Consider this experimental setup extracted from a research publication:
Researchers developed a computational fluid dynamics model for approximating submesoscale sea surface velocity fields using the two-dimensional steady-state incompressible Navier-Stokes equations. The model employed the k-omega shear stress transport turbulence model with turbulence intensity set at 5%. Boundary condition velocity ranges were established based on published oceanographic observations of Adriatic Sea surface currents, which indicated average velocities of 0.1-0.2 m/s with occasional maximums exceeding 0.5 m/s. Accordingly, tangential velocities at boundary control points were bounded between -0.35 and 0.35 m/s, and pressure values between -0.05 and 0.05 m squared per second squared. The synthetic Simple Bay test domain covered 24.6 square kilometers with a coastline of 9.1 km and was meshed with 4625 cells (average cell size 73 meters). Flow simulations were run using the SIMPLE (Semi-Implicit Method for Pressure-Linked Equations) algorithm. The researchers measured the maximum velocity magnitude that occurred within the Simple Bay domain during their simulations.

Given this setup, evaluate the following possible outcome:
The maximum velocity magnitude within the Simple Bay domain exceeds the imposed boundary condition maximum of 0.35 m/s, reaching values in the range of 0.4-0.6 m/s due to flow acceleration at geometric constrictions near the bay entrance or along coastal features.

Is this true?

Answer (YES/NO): NO